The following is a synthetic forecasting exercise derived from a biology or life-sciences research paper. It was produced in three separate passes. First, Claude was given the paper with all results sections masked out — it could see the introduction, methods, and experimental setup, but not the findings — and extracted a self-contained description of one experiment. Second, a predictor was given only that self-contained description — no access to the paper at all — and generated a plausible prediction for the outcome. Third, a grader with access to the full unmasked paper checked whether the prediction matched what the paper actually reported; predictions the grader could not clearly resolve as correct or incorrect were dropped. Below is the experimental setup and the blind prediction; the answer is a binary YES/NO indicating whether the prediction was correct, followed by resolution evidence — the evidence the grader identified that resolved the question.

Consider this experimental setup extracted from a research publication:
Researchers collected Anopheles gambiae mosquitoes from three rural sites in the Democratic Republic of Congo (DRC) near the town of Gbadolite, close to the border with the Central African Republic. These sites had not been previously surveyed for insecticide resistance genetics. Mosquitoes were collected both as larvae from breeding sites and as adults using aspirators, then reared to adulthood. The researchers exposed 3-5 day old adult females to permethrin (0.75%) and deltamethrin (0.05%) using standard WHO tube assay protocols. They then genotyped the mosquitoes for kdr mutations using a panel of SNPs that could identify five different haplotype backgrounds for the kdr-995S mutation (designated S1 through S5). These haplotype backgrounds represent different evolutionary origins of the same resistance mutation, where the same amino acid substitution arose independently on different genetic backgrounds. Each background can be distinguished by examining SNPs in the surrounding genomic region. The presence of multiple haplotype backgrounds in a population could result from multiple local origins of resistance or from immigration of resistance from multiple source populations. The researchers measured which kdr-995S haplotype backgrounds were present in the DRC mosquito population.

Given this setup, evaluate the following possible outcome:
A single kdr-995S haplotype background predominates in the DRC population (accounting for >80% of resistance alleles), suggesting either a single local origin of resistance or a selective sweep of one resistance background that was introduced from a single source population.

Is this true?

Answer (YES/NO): NO